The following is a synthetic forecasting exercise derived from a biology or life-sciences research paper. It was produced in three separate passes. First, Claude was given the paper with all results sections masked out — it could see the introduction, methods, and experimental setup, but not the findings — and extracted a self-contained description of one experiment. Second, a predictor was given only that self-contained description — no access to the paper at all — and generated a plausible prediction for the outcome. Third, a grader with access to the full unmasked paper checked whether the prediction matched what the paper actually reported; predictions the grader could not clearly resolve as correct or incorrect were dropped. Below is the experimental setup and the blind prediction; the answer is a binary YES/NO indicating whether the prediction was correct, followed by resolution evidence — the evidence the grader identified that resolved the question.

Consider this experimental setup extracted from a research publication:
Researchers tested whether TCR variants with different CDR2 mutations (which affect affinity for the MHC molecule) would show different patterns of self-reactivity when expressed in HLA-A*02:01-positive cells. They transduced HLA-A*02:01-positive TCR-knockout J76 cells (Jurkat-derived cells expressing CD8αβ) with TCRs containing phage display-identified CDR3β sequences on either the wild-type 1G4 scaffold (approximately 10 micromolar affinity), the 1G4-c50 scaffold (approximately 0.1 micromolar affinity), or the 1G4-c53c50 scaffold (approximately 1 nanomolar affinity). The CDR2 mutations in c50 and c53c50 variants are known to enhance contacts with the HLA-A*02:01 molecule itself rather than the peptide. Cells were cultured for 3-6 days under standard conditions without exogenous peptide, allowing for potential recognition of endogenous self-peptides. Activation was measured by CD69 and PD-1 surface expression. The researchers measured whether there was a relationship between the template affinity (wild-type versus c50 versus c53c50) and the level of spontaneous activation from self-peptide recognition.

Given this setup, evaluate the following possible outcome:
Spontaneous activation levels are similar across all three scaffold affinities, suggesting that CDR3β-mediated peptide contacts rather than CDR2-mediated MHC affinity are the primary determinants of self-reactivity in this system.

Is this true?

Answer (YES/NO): NO